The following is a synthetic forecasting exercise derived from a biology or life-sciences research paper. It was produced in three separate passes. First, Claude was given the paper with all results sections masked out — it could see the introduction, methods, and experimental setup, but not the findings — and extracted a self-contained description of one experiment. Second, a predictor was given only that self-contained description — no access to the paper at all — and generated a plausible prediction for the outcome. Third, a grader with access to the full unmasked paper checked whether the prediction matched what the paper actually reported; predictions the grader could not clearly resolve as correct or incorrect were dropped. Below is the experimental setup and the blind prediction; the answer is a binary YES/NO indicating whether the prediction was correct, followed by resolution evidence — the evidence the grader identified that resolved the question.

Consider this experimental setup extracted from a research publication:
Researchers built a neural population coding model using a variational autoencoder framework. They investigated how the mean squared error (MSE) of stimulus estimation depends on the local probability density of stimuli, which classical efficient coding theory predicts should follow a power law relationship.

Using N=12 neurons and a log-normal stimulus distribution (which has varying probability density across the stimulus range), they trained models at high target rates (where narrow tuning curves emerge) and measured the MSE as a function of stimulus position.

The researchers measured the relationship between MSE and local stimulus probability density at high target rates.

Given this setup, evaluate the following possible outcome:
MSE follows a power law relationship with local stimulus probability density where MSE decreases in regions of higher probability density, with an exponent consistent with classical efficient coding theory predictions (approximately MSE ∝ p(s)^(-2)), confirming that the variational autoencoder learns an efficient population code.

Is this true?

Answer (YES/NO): NO